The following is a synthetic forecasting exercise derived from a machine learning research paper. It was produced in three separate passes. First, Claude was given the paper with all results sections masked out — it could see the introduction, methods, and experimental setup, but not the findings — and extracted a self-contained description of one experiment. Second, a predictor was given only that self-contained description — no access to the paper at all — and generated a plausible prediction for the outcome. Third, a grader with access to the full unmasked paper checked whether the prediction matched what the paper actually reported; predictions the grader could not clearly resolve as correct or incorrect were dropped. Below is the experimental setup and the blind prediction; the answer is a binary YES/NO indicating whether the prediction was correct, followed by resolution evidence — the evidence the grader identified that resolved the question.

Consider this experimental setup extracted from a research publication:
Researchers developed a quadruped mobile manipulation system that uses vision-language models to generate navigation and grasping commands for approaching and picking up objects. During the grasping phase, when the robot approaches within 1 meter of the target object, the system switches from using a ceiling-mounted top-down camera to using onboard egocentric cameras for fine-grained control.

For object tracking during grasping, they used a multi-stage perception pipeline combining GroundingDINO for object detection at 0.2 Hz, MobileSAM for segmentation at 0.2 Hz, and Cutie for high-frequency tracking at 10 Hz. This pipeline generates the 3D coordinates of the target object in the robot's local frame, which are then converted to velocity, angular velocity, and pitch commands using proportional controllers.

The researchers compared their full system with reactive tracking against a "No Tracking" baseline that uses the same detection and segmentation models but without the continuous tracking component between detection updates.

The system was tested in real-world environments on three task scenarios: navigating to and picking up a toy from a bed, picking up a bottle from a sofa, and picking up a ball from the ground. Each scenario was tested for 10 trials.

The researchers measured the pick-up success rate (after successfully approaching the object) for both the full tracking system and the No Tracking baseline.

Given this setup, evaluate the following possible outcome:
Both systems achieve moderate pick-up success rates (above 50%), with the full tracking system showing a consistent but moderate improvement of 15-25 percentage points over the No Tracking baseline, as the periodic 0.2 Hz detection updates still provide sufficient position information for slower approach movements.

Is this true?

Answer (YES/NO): NO